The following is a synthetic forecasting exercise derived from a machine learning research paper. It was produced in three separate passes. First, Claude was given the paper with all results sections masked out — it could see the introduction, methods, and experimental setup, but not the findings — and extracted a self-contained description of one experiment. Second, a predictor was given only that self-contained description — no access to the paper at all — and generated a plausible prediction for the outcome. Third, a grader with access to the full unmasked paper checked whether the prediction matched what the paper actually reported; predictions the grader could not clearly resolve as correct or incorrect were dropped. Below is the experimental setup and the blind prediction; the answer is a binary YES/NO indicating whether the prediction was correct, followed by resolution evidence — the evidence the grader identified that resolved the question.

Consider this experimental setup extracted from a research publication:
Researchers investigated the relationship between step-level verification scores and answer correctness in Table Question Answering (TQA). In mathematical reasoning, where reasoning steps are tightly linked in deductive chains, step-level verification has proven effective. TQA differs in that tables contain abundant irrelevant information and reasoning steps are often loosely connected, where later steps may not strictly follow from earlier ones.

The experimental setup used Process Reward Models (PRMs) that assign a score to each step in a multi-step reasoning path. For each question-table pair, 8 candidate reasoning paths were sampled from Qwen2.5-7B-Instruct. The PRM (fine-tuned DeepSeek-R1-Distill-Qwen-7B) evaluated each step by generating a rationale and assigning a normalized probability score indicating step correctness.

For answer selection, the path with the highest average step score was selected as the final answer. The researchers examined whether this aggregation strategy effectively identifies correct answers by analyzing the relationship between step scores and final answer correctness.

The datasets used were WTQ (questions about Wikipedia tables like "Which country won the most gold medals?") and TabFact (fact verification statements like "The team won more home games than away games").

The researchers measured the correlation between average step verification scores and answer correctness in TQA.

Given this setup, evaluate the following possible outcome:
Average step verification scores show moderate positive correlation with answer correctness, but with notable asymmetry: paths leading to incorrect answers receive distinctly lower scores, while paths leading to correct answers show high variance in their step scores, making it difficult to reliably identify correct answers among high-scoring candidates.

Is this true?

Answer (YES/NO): NO